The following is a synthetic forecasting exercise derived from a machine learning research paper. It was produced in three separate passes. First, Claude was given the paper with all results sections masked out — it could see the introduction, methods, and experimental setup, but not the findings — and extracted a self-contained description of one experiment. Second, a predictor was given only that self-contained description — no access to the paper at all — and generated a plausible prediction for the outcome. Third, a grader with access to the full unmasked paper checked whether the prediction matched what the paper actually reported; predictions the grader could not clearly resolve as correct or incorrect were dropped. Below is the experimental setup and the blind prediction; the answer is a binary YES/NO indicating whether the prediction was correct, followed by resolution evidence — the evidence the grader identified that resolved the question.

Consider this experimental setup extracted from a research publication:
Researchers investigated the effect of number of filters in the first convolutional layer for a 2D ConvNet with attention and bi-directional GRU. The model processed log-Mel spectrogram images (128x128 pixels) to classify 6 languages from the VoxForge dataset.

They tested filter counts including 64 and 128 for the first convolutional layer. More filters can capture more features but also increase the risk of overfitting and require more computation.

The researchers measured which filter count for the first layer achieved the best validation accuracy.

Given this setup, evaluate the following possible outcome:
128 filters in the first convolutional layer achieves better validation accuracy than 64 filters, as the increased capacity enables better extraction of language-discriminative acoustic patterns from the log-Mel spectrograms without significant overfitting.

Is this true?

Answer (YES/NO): NO